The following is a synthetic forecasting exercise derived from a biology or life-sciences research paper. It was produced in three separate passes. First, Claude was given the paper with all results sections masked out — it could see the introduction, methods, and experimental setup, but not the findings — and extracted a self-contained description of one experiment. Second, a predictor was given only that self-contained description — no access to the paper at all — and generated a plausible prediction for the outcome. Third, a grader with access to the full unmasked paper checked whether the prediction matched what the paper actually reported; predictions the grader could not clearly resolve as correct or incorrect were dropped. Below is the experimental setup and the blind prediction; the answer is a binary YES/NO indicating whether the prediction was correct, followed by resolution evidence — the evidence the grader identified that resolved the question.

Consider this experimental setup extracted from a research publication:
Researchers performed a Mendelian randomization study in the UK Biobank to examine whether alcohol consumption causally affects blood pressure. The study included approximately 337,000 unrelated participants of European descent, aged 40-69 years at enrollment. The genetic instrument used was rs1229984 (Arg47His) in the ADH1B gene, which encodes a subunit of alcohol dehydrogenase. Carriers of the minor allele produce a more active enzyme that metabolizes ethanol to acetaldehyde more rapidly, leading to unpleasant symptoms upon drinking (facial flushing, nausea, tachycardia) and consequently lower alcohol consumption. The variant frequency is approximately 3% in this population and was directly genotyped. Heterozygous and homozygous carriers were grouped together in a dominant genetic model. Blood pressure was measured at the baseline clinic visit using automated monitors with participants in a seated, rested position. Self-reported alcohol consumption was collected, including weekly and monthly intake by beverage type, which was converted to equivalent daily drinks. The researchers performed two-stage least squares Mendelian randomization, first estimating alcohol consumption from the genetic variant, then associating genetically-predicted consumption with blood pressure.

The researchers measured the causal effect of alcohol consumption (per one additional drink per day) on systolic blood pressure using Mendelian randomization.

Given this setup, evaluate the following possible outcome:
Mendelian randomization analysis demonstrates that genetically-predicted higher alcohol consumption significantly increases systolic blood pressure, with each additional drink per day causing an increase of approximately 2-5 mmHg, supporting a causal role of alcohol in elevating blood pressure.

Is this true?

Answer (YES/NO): YES